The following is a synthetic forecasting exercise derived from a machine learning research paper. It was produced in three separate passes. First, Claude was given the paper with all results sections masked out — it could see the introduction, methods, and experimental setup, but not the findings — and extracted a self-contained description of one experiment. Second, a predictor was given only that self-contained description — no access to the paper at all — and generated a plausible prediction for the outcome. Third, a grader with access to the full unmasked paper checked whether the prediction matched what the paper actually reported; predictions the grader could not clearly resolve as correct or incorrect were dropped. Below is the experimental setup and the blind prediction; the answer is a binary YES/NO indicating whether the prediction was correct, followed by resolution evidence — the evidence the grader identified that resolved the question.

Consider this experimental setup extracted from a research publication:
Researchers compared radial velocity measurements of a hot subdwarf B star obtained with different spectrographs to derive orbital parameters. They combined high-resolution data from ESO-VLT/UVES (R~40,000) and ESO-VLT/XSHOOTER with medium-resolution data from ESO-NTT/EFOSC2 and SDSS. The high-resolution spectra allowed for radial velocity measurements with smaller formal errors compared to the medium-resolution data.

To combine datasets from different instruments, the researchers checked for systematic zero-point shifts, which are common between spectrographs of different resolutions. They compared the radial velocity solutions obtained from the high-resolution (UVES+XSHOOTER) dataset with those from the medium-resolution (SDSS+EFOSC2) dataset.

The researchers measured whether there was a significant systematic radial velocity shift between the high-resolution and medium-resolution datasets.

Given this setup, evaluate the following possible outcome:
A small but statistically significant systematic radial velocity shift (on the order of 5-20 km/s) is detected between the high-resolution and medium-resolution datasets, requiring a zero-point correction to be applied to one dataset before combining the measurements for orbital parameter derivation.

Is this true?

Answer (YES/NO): YES